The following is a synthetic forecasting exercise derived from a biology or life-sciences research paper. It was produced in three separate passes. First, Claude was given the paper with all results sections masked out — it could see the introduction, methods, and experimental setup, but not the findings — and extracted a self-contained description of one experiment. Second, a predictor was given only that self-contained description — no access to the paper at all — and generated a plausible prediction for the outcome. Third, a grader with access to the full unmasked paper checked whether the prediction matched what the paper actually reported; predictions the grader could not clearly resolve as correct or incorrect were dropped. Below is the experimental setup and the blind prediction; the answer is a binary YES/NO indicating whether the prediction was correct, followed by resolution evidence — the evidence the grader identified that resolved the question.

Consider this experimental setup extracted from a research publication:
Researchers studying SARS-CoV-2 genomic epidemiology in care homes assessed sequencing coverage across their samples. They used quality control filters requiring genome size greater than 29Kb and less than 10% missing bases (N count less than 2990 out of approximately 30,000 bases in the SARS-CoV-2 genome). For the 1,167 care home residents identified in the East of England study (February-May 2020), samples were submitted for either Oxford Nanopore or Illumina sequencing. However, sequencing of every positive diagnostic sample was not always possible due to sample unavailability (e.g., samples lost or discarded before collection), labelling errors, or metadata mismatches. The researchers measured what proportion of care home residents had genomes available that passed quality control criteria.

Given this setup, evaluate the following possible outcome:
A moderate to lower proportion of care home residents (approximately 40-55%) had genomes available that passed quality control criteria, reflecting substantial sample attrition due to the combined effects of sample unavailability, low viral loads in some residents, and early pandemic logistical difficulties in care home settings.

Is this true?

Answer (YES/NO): NO